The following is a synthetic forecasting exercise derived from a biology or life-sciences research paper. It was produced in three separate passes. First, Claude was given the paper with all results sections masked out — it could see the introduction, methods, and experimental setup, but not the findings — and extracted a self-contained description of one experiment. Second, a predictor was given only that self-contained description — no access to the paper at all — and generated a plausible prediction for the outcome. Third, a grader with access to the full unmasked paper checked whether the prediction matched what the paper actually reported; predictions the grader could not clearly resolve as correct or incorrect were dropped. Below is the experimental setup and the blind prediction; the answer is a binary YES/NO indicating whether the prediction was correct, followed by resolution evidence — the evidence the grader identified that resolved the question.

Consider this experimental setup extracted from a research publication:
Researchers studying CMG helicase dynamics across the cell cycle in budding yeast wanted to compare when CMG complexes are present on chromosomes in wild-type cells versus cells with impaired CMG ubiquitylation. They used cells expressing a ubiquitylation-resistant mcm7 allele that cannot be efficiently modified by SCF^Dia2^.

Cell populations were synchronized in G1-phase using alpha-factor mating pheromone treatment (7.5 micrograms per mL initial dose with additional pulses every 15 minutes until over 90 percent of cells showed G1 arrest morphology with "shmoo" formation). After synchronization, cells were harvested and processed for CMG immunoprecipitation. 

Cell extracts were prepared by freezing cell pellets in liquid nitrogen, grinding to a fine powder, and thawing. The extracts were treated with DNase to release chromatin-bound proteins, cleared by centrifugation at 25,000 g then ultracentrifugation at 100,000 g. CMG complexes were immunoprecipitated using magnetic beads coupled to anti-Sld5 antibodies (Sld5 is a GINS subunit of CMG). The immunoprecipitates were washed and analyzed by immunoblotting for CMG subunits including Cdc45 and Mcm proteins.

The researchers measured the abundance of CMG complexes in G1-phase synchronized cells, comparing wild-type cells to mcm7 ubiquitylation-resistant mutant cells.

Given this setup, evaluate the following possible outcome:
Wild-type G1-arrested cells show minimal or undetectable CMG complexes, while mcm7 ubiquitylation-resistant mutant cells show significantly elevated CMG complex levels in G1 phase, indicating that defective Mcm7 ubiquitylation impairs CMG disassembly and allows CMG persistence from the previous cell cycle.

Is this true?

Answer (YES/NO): NO